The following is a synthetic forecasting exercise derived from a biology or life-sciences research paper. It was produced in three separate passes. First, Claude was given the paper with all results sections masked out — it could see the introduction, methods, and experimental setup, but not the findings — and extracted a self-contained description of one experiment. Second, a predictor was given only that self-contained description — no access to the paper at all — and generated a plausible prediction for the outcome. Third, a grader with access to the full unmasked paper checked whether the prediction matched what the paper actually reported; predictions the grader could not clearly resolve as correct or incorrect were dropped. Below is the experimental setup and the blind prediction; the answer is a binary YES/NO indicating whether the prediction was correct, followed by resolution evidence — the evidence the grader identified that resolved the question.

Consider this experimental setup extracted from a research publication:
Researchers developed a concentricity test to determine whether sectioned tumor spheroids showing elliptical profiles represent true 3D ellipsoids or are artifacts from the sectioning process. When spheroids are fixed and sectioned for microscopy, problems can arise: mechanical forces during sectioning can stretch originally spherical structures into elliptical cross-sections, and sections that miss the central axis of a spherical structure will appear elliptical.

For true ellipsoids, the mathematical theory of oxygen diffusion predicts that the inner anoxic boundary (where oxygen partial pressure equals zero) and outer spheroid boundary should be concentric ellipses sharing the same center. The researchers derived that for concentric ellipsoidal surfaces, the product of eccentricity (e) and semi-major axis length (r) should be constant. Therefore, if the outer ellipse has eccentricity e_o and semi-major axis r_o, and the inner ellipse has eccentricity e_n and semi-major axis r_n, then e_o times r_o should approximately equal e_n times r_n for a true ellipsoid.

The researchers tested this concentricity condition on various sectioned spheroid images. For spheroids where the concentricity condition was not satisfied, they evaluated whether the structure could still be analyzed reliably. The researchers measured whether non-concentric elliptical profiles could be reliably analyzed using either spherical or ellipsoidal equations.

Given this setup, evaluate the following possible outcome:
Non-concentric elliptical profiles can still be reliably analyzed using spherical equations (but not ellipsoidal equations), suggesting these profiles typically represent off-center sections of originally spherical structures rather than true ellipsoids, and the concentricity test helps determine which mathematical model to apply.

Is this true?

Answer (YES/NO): NO